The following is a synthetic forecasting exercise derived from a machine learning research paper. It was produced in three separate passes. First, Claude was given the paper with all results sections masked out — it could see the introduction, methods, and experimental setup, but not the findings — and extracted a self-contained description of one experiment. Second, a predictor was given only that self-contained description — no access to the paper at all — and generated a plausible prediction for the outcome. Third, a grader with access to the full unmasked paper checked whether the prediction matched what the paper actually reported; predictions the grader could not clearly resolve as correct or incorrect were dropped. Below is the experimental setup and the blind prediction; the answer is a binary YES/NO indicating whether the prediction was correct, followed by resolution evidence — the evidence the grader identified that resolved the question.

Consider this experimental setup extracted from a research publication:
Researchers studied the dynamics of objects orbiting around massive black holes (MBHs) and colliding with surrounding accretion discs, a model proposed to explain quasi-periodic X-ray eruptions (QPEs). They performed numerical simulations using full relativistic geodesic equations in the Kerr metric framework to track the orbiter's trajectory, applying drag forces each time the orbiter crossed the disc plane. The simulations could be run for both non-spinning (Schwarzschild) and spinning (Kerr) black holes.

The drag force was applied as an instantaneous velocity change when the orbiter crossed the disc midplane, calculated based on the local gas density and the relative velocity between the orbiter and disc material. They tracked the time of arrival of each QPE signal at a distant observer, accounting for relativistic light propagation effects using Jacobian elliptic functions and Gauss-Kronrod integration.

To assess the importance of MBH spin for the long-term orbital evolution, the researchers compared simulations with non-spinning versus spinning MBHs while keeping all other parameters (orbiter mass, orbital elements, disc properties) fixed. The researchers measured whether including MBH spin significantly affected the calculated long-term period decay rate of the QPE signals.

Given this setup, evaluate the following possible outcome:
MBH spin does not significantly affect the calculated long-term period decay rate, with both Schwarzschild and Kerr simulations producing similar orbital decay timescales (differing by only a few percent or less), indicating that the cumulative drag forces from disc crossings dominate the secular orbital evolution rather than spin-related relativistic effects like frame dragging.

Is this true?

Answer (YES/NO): YES